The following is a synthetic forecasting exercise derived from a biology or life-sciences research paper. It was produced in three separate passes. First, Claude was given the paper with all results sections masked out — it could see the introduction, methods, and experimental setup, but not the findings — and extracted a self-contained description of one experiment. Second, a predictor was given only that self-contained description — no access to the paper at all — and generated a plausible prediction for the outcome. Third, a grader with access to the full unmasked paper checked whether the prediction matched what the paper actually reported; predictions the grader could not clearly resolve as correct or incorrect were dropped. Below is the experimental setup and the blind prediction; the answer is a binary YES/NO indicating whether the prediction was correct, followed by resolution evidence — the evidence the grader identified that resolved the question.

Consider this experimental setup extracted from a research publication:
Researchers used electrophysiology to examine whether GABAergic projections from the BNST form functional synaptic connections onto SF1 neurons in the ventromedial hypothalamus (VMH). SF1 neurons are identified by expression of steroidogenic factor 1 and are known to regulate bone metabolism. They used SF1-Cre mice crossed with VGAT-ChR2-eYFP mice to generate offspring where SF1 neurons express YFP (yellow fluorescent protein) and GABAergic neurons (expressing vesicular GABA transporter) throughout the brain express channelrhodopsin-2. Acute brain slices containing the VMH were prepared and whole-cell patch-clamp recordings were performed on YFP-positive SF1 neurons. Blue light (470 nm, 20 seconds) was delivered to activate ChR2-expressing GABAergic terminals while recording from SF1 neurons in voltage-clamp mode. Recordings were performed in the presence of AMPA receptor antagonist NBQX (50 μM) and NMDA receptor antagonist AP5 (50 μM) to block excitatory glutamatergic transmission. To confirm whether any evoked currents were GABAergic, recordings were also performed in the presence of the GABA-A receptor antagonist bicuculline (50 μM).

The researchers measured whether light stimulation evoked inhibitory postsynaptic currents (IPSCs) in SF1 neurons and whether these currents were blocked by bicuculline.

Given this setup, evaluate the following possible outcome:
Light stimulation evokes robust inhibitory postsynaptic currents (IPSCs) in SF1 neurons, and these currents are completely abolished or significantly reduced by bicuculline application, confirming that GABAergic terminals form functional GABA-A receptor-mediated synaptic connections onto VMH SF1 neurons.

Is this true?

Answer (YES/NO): YES